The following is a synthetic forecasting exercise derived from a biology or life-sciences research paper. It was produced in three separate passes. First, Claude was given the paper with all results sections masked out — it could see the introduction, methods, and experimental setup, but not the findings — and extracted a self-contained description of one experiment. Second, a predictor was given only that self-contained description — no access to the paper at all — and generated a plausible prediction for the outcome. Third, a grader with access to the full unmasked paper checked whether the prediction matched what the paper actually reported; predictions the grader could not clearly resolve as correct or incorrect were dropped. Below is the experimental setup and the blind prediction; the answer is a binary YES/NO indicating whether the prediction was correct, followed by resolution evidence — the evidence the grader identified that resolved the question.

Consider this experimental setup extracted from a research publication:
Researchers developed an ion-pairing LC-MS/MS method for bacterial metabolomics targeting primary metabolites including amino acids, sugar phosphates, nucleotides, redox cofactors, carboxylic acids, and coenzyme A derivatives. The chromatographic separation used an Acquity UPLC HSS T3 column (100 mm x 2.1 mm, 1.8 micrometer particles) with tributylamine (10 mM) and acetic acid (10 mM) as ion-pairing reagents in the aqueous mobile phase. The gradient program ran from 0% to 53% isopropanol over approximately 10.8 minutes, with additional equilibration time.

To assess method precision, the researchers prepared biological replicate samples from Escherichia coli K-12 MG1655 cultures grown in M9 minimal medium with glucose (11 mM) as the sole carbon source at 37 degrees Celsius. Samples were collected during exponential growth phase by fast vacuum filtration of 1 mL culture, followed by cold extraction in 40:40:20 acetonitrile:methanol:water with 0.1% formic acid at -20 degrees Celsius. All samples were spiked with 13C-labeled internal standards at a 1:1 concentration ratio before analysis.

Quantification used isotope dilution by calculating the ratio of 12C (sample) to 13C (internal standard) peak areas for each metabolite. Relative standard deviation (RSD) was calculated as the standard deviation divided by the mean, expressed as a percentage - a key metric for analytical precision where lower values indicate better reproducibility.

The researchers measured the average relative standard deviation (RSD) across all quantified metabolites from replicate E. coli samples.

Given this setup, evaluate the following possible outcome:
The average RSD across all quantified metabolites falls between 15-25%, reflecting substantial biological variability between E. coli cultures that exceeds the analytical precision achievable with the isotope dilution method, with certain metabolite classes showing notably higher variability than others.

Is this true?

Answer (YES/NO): NO